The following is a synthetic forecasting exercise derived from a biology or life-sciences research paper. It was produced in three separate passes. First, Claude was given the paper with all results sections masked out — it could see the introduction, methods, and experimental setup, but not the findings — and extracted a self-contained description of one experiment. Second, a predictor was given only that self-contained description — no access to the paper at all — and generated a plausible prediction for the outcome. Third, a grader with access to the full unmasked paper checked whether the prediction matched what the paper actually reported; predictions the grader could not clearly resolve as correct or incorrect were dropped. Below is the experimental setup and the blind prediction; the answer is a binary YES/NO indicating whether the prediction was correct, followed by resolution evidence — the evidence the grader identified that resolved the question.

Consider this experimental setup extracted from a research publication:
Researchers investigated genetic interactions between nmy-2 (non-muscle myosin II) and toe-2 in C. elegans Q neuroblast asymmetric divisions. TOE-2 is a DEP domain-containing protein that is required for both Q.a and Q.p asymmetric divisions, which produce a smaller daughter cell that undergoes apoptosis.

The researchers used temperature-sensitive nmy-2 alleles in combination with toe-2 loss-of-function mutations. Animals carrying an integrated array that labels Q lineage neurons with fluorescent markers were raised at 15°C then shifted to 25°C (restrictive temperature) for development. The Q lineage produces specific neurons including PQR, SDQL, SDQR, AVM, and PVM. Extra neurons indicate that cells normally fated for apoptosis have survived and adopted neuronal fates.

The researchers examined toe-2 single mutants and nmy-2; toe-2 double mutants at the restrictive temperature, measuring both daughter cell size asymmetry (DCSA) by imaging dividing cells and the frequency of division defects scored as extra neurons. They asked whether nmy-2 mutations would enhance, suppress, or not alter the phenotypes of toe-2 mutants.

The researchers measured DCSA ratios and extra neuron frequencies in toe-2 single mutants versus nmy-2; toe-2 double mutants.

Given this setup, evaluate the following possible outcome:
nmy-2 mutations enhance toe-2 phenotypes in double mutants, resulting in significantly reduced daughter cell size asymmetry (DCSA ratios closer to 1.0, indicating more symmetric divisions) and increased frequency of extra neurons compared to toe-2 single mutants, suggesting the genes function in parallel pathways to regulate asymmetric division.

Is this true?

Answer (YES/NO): NO